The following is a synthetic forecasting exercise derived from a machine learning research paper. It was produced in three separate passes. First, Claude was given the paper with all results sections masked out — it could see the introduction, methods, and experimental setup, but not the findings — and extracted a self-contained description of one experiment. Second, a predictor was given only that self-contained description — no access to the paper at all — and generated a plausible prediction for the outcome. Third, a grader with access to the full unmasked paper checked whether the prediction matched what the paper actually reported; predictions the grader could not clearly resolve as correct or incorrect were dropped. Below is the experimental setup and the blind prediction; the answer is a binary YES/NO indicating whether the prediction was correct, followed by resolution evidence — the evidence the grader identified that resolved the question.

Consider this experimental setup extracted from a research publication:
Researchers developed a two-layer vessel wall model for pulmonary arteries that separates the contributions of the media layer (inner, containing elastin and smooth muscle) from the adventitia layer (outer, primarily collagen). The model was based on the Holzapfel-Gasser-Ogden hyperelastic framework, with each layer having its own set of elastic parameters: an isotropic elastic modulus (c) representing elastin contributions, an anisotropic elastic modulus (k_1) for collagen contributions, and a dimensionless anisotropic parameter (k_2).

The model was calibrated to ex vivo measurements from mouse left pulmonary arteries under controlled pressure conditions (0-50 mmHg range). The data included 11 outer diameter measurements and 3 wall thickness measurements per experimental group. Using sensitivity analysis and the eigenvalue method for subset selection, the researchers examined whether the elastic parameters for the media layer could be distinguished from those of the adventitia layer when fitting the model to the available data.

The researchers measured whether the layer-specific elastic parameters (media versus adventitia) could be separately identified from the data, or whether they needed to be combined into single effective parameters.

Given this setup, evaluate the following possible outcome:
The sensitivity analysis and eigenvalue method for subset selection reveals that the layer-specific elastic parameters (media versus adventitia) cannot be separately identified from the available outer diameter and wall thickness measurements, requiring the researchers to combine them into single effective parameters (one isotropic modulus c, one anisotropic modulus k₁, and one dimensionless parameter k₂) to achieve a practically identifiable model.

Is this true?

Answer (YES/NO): YES